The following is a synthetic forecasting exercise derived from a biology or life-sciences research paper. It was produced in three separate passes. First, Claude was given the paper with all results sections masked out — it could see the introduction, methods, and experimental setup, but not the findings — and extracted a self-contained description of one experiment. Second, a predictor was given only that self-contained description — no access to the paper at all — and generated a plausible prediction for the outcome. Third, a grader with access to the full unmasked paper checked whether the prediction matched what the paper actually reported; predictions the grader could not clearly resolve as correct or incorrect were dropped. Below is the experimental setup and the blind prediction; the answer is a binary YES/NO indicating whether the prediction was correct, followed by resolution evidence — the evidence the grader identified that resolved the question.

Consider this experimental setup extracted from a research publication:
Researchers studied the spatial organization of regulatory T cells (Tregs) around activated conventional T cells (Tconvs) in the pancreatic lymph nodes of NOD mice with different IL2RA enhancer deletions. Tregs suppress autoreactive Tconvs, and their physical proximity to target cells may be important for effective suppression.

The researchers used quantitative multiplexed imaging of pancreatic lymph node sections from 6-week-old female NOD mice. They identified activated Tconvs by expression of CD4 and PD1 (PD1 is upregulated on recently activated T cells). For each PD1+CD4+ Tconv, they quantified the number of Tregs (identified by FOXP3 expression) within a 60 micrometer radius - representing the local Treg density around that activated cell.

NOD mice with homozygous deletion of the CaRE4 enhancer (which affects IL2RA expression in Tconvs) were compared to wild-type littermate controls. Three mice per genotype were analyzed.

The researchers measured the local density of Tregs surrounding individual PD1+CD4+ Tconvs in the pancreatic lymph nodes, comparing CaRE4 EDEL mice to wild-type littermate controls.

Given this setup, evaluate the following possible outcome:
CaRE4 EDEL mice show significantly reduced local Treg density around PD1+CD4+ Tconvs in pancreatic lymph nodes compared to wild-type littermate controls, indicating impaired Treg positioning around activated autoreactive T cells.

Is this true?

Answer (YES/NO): NO